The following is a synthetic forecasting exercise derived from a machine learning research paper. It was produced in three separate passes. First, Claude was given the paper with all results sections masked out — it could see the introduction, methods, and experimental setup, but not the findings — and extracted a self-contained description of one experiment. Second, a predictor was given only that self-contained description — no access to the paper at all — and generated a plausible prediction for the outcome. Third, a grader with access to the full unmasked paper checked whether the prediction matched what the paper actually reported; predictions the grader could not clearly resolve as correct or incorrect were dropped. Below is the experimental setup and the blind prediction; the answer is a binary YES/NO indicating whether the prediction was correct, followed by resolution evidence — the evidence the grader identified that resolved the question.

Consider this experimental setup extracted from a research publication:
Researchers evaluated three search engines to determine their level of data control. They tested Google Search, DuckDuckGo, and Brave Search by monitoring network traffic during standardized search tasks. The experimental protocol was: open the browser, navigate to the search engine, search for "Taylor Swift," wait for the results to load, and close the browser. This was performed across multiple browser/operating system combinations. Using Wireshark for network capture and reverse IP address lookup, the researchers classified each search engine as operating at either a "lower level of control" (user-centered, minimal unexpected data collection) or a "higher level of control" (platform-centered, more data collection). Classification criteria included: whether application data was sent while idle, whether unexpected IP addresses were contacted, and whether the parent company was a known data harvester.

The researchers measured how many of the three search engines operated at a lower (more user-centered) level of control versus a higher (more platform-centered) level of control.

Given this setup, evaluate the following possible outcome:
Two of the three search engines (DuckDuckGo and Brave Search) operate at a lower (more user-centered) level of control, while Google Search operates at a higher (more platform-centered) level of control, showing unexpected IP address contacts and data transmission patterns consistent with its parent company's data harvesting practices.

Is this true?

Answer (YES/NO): NO